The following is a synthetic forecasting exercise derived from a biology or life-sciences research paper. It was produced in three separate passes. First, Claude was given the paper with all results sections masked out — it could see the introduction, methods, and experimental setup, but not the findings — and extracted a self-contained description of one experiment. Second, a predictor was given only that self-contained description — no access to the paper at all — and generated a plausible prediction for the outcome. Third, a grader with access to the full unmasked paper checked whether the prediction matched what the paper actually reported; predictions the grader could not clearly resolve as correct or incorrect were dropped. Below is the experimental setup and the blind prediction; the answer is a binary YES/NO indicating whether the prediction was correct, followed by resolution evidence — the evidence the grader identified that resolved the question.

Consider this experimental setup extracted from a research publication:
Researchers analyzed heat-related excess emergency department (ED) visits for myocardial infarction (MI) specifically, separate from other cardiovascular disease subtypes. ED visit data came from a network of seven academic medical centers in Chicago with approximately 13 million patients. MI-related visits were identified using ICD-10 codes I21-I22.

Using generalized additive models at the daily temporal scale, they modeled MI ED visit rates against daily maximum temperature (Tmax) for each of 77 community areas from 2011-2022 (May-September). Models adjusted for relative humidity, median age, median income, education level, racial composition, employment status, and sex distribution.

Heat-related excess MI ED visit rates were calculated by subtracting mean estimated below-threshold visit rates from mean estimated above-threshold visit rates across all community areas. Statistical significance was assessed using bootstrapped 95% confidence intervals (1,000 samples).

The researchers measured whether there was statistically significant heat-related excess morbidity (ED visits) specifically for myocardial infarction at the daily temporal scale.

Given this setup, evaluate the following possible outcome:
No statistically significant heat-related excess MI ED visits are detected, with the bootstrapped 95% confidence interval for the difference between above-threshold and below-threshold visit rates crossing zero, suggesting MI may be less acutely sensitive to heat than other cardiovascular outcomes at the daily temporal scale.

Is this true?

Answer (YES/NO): YES